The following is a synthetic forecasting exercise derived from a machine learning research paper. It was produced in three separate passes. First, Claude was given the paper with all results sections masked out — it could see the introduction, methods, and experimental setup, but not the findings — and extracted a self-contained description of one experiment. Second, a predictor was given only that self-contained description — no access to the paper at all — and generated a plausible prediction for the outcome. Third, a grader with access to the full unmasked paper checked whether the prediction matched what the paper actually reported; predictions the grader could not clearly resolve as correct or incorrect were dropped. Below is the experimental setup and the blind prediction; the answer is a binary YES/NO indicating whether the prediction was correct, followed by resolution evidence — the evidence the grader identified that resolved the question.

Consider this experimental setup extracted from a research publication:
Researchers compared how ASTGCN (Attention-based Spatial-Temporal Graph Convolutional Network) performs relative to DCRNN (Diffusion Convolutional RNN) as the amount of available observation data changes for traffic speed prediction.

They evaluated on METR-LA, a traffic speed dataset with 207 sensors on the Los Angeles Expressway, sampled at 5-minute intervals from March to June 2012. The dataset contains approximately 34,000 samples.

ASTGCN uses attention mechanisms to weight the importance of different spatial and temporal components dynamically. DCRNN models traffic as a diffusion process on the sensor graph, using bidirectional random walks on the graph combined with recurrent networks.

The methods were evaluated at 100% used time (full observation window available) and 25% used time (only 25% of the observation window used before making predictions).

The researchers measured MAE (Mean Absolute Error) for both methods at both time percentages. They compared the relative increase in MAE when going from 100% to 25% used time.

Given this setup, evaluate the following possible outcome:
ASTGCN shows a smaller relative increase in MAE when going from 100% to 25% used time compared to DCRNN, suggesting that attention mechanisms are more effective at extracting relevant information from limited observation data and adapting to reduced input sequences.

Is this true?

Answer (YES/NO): NO